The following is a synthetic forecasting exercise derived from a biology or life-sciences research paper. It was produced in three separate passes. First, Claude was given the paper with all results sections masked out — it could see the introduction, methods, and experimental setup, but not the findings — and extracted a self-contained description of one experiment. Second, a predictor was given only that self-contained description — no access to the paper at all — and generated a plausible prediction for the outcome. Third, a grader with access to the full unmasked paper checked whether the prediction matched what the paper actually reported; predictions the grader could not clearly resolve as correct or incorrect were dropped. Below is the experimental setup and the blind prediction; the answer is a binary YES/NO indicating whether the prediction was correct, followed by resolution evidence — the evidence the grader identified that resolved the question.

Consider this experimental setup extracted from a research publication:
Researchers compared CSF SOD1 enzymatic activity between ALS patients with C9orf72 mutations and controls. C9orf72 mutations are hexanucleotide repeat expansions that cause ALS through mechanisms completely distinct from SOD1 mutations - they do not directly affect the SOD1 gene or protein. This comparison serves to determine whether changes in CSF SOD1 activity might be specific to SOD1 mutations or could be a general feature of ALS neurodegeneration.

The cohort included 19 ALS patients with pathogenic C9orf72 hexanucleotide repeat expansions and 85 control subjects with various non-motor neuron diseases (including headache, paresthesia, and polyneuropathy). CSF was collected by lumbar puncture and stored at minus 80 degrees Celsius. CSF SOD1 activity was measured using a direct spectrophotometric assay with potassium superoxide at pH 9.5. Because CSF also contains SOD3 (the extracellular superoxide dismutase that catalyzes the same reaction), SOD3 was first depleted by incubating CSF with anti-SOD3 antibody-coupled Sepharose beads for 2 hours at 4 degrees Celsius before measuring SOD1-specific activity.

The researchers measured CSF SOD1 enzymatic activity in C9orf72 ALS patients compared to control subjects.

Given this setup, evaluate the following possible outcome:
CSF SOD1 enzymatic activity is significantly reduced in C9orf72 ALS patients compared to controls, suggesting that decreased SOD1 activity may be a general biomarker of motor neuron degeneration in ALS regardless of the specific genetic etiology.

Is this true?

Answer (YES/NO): NO